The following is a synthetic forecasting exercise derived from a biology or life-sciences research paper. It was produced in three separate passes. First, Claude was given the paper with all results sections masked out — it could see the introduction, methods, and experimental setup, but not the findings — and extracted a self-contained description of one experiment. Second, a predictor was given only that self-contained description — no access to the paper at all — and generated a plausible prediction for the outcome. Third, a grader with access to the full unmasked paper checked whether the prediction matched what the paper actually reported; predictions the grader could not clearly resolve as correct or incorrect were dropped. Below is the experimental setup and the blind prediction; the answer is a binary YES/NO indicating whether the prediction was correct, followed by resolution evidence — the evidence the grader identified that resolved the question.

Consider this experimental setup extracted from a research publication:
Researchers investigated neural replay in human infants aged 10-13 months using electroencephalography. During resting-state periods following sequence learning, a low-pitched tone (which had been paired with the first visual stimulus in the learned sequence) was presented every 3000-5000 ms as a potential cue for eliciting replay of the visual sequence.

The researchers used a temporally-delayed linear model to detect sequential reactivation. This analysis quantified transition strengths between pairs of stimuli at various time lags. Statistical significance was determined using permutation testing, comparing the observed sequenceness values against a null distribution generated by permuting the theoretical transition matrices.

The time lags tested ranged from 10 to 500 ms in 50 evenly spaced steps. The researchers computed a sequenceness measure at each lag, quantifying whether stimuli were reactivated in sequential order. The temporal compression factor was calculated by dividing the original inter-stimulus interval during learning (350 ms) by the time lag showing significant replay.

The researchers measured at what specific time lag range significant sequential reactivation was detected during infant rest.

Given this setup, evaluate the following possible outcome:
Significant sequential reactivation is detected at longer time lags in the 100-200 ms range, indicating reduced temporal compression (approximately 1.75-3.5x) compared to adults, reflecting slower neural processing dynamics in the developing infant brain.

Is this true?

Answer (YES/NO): NO